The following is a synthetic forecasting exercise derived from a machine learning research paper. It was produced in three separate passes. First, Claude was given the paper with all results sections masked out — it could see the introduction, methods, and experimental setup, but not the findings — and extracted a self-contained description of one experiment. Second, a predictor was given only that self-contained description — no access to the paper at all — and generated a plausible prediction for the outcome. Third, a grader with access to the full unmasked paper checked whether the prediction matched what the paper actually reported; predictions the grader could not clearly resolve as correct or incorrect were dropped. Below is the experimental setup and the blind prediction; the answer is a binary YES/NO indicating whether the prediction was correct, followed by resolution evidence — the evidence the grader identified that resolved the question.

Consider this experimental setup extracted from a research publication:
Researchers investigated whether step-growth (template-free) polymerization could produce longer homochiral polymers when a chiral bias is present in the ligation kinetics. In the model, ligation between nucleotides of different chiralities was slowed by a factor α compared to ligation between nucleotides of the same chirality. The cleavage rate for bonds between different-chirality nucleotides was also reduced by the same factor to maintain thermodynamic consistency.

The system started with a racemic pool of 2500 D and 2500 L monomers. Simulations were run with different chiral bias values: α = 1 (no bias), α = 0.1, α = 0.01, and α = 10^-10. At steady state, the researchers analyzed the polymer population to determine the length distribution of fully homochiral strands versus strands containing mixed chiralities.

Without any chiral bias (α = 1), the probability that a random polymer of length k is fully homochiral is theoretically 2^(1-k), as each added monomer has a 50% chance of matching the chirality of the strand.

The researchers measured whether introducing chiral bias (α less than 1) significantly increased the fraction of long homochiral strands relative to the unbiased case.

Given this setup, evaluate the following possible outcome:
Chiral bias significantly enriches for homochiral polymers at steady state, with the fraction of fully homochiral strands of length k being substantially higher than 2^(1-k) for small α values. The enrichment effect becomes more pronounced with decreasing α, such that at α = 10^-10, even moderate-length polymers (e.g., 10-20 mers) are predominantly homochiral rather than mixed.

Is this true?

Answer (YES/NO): YES